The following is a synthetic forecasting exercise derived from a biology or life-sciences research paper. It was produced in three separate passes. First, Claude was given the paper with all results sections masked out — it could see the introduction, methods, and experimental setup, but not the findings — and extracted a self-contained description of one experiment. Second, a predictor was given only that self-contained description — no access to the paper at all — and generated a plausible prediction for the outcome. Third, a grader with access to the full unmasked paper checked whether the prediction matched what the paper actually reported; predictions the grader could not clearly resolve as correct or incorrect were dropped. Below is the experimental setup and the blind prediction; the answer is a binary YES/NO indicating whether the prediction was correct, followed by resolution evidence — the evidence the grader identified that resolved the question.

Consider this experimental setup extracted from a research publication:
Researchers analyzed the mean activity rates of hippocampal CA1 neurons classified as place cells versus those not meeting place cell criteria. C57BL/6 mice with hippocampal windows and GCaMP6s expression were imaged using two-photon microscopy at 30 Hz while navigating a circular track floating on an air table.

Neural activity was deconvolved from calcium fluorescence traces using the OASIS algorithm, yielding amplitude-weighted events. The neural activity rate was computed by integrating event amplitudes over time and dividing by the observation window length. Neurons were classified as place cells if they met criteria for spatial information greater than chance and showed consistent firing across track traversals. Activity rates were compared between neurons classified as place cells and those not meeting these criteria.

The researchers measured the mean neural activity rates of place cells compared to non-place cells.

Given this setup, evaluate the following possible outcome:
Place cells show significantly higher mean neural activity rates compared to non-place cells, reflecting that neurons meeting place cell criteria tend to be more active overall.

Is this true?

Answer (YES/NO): YES